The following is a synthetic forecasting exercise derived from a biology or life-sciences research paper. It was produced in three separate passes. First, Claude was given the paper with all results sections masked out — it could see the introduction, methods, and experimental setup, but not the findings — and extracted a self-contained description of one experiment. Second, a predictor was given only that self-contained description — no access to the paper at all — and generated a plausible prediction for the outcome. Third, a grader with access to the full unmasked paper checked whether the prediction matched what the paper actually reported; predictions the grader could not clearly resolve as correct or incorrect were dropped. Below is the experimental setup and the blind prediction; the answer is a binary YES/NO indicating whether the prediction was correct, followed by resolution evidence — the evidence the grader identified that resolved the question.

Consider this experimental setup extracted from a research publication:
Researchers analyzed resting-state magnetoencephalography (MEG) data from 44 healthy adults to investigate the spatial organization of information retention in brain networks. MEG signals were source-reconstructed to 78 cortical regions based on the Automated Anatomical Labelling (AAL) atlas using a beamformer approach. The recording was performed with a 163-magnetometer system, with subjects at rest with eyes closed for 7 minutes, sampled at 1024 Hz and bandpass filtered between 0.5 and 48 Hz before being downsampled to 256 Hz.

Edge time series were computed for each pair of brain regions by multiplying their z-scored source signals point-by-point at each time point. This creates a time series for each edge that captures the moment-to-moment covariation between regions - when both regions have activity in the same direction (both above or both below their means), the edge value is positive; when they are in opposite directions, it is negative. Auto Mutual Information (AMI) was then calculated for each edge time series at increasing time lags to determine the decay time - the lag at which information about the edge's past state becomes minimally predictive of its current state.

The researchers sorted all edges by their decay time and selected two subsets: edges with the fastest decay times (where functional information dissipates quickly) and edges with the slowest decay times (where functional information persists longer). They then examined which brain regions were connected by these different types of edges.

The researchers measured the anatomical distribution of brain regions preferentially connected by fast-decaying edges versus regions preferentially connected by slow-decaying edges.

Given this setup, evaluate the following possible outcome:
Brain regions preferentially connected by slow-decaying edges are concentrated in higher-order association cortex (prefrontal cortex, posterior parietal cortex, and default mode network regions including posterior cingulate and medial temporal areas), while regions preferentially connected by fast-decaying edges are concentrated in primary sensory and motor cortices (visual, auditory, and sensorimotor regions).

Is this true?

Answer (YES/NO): NO